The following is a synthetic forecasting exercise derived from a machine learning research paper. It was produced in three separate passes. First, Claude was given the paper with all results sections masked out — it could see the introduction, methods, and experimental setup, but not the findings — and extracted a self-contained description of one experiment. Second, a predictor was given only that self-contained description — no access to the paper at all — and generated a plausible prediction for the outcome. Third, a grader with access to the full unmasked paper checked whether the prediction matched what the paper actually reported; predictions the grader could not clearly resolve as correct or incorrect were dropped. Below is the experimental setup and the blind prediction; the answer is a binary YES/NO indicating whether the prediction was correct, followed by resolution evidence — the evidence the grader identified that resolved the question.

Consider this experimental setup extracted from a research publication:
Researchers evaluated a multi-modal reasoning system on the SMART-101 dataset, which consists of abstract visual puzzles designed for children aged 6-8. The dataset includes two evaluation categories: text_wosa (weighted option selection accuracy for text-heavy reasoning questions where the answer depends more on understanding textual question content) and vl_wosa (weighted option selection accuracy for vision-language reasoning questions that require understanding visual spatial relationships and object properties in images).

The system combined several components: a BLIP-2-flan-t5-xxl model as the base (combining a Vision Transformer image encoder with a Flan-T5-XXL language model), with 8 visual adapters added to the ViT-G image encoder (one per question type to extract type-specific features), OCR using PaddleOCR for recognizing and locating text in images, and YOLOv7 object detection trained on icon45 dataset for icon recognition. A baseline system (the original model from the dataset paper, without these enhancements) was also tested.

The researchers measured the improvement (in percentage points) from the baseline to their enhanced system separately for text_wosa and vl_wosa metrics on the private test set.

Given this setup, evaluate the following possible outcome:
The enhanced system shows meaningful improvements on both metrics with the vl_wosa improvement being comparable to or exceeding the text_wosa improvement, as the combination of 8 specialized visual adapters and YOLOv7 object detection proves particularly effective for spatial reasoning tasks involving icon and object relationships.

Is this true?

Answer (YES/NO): NO